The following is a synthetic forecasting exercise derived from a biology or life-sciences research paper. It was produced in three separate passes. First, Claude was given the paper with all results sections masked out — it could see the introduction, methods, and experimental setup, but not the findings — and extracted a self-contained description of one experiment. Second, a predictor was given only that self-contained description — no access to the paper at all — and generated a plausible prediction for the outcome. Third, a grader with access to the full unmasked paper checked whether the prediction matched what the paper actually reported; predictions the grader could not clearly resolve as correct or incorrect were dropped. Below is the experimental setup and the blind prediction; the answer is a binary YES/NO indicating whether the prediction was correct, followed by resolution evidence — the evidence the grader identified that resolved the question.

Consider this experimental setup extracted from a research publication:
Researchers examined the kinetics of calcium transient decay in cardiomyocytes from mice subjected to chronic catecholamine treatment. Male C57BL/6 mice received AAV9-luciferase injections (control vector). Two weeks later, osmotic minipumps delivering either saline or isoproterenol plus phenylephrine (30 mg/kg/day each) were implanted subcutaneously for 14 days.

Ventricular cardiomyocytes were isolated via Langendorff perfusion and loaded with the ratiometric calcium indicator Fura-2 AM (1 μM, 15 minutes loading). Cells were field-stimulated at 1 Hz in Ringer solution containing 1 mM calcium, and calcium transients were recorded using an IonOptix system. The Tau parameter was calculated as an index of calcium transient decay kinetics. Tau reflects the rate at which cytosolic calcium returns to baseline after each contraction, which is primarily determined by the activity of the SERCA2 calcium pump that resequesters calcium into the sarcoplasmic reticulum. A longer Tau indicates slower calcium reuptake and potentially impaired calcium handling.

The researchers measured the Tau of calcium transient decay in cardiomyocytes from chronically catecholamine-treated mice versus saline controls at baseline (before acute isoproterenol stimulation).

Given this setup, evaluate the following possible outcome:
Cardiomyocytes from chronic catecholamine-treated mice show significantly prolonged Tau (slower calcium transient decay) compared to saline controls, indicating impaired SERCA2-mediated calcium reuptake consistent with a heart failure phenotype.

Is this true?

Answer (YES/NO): NO